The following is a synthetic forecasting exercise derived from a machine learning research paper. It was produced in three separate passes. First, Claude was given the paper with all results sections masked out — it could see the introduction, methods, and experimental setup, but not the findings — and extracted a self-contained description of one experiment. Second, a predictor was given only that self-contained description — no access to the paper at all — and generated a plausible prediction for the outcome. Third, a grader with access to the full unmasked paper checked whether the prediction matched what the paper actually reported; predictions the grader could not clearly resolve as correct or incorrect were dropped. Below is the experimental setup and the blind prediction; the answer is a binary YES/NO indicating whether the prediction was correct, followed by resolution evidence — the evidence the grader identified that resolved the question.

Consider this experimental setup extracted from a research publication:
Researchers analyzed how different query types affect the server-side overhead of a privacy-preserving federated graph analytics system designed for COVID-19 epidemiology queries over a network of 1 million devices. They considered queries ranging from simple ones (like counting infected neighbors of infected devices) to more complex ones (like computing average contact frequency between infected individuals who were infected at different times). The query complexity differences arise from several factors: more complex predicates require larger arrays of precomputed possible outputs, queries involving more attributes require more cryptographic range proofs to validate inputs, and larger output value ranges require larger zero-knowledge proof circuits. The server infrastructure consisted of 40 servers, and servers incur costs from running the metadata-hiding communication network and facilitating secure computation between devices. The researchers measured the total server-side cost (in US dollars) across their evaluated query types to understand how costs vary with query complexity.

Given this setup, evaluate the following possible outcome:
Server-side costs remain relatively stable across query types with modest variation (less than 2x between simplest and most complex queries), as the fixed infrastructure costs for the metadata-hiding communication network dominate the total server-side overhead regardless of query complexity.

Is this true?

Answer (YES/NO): NO